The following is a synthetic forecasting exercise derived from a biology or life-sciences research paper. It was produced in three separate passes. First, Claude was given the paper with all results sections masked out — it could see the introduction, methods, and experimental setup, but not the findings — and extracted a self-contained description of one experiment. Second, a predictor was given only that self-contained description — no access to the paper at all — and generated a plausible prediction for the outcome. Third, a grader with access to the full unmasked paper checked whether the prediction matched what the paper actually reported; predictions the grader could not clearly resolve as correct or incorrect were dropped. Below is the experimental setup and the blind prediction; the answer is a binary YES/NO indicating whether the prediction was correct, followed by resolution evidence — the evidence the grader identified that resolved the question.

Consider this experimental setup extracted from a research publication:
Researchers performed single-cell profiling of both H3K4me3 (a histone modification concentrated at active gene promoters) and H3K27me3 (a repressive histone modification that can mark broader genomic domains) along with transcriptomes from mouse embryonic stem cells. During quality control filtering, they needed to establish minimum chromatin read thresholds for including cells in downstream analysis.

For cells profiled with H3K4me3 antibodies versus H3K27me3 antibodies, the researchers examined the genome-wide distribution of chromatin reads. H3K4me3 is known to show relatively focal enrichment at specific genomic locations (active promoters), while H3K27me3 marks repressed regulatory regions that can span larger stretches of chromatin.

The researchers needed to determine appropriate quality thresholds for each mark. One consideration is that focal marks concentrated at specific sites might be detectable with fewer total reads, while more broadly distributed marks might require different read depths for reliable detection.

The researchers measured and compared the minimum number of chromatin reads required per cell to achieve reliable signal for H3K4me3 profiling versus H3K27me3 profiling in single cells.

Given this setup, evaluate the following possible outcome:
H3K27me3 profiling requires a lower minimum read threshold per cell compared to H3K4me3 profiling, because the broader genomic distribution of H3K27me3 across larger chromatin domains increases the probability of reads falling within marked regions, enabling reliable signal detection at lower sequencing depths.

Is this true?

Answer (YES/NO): NO